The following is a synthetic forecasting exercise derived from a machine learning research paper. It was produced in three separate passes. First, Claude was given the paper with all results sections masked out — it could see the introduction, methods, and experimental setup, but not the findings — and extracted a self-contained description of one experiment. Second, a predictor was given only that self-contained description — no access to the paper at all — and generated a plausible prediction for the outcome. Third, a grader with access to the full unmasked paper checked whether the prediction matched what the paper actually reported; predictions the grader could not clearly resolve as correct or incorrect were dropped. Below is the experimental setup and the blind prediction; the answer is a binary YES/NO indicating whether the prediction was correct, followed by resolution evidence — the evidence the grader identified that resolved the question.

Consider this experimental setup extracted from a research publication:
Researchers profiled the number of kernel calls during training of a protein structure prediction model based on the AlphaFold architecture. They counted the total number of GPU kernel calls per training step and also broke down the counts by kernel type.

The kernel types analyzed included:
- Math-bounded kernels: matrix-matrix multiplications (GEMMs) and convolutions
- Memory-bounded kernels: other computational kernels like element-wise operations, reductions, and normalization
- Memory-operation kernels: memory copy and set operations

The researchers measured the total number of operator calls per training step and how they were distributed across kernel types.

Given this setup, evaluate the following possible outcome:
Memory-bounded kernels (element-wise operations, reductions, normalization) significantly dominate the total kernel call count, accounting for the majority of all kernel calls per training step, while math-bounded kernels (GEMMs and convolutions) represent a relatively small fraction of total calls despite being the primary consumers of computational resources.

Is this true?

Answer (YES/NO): YES